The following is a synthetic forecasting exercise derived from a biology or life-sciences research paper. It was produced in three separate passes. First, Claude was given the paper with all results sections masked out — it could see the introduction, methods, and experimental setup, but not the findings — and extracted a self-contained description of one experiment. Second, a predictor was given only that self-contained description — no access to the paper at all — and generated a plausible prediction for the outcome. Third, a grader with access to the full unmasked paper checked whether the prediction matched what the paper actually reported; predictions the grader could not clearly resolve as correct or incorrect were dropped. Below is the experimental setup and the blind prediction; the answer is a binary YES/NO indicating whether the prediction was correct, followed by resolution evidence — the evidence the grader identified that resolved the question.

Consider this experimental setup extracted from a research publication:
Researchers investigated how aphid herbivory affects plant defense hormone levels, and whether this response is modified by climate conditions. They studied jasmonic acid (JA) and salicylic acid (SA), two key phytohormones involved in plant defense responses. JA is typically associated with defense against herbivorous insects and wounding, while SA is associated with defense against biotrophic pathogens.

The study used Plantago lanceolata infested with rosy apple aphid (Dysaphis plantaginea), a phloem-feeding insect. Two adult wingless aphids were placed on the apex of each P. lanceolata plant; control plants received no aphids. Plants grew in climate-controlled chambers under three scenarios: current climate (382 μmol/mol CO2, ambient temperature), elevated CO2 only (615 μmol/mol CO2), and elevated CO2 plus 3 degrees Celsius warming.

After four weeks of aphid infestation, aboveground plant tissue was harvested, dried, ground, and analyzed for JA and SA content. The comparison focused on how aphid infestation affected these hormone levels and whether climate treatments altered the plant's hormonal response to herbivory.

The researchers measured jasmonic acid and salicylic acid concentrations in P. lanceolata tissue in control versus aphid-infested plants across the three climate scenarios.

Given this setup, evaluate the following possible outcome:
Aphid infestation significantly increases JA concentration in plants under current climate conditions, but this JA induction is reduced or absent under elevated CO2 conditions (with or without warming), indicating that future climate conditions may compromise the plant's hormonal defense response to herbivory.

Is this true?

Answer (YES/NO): YES